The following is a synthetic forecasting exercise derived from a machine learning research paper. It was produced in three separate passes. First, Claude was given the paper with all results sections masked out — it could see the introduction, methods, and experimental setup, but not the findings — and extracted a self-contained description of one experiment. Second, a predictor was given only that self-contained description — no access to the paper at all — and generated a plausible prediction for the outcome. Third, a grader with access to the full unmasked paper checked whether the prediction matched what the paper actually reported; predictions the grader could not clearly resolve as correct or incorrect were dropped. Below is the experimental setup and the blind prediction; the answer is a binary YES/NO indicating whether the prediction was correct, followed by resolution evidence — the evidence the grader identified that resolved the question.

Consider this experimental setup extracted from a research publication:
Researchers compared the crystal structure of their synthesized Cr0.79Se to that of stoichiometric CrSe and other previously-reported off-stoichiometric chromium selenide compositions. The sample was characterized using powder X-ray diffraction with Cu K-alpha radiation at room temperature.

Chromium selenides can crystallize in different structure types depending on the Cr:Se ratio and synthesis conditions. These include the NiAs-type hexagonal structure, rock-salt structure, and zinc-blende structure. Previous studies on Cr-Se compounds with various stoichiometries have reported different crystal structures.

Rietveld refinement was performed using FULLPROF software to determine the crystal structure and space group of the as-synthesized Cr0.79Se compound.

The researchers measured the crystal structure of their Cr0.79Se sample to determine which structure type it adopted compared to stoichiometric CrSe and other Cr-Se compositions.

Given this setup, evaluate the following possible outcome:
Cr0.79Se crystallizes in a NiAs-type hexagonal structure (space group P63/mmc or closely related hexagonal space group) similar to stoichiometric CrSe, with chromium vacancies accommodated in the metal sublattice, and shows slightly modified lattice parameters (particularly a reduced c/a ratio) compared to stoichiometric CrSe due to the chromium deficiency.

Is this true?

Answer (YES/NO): YES